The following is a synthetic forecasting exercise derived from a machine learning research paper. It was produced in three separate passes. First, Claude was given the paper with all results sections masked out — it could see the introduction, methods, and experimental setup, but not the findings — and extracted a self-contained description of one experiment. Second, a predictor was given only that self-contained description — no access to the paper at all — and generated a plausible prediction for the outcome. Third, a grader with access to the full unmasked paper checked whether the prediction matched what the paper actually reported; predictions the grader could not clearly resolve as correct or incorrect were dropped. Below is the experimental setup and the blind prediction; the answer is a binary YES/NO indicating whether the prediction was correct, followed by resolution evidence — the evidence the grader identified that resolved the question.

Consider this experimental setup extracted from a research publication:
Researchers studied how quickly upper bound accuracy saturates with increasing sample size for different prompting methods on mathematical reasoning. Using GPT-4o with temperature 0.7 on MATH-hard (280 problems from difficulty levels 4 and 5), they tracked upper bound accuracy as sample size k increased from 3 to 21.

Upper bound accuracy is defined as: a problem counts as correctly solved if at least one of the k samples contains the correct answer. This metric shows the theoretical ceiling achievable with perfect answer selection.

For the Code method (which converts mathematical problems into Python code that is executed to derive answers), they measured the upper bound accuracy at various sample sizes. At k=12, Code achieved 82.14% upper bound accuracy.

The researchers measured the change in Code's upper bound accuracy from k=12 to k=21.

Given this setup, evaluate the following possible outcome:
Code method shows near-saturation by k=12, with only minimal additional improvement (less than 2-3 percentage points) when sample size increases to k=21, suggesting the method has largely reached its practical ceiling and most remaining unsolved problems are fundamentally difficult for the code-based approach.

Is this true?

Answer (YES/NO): YES